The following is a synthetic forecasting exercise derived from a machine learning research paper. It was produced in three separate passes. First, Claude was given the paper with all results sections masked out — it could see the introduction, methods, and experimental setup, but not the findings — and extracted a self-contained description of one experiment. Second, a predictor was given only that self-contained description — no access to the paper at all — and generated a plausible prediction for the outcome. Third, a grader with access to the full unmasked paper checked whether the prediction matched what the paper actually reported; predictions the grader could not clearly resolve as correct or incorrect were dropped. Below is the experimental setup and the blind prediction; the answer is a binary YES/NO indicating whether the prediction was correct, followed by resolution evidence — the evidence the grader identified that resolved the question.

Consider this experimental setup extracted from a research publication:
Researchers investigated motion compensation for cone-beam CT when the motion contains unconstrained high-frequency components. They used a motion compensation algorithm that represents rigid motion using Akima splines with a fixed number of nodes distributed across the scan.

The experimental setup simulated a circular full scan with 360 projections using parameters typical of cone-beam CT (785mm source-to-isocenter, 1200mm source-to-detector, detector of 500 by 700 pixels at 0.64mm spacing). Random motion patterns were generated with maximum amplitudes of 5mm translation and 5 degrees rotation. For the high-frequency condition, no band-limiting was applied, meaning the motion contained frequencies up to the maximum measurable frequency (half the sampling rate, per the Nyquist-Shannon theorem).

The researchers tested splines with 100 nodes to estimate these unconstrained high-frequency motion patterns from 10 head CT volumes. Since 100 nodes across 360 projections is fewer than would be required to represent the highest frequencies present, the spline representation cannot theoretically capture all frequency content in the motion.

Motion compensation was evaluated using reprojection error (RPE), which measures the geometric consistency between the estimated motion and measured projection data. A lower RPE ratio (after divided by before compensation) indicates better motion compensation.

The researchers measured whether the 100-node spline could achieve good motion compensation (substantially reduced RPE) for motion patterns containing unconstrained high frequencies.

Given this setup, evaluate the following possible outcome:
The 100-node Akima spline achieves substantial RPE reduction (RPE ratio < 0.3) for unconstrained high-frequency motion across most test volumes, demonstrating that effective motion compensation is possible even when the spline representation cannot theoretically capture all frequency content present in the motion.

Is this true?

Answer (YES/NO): NO